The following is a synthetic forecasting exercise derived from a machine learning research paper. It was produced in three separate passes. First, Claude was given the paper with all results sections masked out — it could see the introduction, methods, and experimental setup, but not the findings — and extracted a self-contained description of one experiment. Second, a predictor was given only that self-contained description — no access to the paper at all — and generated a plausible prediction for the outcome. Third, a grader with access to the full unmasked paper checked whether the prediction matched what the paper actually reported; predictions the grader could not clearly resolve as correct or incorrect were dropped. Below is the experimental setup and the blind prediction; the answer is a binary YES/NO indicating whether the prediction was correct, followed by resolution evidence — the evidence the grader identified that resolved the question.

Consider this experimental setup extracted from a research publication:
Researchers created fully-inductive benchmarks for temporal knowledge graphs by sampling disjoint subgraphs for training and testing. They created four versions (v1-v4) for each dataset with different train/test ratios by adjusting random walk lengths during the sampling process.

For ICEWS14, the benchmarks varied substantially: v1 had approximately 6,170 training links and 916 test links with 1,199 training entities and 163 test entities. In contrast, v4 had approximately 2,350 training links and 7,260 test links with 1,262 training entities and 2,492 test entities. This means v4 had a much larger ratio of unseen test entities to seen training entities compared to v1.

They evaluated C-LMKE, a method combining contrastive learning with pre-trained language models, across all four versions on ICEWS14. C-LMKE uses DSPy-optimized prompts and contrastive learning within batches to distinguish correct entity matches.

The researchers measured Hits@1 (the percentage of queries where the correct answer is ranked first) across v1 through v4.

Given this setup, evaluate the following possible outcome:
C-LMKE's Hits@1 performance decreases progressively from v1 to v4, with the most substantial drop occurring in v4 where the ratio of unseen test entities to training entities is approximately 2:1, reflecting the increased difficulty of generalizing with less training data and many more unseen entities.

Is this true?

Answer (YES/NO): NO